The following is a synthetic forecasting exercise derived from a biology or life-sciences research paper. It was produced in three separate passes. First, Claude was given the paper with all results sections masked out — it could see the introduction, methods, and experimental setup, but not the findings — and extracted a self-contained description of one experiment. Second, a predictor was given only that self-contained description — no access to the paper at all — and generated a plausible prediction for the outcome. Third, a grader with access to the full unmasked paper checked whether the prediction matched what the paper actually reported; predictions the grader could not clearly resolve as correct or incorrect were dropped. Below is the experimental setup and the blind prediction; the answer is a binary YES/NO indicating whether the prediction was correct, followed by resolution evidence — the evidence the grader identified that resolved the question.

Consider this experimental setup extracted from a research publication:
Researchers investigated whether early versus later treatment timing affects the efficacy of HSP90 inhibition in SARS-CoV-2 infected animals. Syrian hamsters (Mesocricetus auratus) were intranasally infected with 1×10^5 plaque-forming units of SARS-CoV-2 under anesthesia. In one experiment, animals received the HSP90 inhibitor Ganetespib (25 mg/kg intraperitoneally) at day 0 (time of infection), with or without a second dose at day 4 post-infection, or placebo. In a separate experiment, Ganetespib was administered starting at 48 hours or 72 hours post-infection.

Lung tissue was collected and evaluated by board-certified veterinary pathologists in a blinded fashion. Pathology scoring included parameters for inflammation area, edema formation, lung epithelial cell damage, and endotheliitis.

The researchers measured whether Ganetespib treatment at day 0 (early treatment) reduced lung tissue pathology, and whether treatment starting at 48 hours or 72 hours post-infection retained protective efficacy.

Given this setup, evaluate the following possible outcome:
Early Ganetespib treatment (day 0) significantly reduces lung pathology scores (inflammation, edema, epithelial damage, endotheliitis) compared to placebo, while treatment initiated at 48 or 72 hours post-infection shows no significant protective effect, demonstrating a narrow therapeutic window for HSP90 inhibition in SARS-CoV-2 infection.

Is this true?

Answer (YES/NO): NO